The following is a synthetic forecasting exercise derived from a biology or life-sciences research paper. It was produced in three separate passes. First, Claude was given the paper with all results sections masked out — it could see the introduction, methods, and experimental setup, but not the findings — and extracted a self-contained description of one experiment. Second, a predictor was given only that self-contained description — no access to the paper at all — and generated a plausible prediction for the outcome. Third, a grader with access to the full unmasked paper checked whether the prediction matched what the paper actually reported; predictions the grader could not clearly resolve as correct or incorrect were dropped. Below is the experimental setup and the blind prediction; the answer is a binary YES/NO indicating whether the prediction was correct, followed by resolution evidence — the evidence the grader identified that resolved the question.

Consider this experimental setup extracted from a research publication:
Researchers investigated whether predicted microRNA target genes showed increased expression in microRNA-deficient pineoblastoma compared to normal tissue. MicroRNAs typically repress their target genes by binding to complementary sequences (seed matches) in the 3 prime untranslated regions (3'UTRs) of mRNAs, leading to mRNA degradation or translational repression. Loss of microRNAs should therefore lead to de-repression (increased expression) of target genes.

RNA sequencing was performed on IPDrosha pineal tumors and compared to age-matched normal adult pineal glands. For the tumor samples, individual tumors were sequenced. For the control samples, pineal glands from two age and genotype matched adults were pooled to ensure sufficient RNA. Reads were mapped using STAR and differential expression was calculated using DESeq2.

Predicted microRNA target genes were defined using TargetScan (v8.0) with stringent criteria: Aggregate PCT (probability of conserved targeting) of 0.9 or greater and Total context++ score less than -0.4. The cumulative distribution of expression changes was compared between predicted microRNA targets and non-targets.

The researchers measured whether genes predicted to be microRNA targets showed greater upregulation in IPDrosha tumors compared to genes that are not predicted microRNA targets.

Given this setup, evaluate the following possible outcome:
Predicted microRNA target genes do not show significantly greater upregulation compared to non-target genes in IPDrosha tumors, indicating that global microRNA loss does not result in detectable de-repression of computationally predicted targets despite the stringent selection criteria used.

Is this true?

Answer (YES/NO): NO